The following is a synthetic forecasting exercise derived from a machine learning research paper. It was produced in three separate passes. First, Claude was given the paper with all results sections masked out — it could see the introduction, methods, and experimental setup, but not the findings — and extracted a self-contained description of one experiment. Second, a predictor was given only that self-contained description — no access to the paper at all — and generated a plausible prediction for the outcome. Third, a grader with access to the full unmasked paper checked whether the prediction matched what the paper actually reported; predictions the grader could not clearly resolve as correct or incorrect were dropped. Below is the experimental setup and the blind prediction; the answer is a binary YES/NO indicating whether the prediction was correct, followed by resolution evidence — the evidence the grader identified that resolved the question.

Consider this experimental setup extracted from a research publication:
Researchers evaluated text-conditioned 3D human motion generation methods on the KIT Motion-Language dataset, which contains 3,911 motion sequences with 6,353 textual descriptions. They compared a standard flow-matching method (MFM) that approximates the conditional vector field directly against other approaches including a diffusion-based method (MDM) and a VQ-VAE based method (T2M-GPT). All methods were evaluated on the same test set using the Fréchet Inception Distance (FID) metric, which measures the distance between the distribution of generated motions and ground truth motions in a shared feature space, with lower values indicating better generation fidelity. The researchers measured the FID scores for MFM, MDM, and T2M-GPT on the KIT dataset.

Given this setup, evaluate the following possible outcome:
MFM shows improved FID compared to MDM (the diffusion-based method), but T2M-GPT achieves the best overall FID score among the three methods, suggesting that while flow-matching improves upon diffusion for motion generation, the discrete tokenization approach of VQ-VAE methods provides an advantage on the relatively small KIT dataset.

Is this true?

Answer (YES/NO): NO